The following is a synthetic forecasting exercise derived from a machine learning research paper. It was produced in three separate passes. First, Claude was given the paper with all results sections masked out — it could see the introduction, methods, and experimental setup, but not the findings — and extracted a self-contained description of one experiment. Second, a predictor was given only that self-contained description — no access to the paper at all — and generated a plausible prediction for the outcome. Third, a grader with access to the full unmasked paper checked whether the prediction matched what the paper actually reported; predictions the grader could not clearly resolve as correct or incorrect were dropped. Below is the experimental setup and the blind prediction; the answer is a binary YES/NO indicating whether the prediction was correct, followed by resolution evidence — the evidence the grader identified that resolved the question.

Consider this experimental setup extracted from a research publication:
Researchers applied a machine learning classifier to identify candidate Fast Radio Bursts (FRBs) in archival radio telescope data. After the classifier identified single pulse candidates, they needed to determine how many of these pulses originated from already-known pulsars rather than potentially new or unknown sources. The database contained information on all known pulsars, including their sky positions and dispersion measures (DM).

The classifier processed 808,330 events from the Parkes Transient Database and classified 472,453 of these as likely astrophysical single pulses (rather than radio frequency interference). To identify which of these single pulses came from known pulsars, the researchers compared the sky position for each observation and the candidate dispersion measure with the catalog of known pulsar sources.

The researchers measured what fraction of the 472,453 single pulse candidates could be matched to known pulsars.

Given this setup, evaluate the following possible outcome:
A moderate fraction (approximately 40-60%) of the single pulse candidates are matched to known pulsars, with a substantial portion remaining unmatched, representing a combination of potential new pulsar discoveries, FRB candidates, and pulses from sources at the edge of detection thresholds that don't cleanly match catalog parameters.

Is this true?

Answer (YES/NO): NO